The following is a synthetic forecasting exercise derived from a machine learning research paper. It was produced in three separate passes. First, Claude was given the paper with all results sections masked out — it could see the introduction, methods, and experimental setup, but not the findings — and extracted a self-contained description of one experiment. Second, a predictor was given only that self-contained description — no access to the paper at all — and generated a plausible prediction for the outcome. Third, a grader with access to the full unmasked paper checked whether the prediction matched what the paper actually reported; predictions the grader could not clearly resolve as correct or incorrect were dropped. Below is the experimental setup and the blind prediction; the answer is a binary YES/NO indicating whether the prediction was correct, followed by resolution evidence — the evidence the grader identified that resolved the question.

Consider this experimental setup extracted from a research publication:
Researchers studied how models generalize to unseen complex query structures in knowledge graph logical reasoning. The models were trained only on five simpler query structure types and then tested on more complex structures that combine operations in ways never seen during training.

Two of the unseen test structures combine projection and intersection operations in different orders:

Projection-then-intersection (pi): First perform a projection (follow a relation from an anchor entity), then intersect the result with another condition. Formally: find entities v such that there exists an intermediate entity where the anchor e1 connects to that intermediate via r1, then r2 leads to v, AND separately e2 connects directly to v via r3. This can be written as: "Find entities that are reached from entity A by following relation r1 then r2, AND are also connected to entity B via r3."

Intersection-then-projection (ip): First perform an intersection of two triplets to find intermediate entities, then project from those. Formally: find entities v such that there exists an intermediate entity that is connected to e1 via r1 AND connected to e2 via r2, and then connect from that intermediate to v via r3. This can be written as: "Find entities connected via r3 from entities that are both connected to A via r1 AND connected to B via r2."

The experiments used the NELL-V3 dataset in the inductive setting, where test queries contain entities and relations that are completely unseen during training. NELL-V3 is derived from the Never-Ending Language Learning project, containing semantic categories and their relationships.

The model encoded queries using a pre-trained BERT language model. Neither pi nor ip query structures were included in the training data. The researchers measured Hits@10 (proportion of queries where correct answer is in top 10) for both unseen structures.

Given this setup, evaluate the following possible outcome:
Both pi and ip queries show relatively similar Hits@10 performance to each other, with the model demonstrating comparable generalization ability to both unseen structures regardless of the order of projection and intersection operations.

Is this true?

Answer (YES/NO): YES